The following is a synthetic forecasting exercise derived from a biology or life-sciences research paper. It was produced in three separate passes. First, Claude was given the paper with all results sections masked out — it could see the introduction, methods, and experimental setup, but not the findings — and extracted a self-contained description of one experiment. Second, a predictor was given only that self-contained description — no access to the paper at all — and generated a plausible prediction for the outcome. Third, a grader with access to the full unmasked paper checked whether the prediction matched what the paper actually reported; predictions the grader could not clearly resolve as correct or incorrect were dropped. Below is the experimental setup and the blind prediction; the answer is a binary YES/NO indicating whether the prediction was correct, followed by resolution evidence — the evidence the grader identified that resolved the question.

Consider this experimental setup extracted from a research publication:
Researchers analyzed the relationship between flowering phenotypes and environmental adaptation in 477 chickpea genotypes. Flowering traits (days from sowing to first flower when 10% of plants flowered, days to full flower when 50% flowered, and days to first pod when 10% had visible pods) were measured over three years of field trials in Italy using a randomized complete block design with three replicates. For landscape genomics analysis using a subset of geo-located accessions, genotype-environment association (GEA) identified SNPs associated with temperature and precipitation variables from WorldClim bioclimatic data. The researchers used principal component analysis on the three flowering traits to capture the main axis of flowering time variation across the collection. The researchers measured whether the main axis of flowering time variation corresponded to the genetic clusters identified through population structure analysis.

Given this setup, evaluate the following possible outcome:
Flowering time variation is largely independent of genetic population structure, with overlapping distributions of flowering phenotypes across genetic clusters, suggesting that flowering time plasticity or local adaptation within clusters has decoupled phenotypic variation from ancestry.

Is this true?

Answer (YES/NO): NO